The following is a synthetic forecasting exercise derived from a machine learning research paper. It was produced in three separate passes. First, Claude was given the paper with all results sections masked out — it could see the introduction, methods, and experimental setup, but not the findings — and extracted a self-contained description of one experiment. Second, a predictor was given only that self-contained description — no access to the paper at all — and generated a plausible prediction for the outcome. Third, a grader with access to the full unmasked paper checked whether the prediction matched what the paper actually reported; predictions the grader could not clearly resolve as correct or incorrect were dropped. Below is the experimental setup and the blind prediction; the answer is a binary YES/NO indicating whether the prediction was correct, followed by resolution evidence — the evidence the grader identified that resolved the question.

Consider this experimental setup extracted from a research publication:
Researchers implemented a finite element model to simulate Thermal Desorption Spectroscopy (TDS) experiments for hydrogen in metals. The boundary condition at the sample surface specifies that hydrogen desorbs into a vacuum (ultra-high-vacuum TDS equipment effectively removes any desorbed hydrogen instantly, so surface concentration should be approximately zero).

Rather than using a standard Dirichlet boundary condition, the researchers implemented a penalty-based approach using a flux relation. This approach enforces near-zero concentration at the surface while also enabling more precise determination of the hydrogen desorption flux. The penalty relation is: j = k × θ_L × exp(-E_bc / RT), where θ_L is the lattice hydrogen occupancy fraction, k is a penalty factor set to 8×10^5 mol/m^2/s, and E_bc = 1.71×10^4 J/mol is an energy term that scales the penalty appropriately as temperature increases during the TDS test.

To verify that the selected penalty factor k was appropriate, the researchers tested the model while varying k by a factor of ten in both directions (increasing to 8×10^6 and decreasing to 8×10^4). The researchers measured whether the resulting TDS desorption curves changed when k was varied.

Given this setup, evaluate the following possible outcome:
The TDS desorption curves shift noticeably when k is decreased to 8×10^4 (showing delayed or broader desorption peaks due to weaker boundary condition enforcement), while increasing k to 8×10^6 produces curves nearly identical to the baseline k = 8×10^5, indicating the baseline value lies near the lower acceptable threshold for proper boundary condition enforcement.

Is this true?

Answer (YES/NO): NO